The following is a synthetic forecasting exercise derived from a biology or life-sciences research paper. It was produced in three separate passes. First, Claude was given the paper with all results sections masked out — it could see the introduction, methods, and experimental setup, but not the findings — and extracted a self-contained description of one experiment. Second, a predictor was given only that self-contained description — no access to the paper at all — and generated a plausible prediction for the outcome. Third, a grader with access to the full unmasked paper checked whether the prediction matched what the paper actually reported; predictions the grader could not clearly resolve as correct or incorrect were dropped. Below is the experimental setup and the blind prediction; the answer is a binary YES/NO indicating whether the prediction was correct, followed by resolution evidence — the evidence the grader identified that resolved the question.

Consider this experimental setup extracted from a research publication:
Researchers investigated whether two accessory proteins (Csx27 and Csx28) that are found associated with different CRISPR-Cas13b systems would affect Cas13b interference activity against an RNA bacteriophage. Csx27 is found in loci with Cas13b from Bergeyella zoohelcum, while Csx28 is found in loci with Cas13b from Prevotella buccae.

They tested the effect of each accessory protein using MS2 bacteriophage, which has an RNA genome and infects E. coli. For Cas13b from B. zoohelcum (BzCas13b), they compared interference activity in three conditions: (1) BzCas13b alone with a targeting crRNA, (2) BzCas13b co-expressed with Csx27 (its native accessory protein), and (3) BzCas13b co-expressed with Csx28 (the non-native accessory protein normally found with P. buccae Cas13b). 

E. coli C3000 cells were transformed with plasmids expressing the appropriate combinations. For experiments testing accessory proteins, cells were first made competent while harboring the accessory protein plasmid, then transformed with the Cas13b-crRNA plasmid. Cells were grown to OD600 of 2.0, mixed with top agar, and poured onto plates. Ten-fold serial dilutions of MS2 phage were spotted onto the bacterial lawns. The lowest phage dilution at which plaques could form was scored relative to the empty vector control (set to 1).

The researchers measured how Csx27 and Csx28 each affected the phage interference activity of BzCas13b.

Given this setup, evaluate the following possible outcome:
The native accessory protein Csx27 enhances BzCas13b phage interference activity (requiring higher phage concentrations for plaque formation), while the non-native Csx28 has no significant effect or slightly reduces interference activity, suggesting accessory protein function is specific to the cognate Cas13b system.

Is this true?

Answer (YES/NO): NO